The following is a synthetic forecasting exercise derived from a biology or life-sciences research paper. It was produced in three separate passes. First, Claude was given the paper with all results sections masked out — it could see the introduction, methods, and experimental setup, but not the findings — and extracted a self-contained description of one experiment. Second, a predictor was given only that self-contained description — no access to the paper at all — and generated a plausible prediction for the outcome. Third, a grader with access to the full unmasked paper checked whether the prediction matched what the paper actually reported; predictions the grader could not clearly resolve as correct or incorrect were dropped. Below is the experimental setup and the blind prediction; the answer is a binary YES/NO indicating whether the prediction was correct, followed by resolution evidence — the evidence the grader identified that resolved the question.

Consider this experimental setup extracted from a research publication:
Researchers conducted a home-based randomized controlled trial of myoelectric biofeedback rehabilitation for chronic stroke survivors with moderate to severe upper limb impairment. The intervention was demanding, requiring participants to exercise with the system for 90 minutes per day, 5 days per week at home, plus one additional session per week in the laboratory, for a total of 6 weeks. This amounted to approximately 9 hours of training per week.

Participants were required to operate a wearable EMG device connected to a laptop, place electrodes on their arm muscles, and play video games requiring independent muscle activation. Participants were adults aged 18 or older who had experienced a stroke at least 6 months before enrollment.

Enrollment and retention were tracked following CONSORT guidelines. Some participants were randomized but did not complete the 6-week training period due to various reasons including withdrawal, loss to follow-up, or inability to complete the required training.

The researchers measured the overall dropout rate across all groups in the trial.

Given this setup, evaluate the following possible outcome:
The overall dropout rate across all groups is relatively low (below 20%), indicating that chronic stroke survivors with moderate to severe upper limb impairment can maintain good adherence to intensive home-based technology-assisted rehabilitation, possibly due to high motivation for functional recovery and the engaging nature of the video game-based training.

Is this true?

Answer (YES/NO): NO